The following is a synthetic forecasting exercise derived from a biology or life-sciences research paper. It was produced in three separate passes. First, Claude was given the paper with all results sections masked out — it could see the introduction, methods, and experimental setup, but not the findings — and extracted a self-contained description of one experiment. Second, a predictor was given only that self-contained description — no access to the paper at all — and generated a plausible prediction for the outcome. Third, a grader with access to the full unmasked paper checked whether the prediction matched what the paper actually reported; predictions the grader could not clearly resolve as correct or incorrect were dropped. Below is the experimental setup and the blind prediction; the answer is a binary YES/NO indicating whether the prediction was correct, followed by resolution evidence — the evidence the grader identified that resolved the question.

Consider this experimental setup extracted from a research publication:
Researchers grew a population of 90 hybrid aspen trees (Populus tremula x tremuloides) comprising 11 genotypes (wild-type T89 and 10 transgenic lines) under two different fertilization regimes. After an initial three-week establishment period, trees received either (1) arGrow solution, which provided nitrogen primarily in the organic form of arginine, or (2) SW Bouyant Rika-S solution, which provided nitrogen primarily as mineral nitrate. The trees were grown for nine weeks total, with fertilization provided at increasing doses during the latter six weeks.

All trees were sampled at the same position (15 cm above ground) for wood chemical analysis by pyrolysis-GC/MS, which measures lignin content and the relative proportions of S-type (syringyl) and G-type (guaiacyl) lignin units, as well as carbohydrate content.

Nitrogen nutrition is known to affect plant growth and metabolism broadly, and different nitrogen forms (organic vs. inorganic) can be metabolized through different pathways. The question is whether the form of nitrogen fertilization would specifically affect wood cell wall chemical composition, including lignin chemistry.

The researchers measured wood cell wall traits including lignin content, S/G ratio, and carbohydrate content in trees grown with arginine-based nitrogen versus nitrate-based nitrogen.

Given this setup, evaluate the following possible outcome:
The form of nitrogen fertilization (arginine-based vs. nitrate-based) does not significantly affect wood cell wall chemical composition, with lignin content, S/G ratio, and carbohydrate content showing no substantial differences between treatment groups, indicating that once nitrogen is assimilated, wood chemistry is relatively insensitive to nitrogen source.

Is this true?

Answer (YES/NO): NO